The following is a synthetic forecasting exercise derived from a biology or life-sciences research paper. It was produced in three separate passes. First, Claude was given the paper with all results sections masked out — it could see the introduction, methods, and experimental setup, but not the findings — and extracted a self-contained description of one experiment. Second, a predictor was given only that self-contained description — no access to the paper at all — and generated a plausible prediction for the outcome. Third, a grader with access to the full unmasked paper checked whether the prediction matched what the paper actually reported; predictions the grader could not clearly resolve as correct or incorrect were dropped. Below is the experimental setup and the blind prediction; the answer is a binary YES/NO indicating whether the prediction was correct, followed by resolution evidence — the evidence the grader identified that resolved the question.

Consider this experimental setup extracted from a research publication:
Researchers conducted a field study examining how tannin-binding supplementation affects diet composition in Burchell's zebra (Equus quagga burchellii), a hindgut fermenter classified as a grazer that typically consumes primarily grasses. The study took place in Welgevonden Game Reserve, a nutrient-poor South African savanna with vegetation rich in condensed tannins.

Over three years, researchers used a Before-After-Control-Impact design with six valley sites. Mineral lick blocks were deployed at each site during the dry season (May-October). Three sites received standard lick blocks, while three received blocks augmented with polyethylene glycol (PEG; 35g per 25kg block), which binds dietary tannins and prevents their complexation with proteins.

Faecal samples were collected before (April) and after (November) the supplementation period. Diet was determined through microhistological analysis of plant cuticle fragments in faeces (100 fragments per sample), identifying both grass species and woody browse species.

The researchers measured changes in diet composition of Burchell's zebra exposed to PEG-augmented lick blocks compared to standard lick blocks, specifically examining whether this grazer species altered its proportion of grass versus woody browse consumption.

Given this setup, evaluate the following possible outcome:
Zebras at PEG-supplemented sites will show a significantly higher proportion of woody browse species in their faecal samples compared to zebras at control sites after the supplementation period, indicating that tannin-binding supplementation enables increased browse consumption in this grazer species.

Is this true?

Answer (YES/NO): YES